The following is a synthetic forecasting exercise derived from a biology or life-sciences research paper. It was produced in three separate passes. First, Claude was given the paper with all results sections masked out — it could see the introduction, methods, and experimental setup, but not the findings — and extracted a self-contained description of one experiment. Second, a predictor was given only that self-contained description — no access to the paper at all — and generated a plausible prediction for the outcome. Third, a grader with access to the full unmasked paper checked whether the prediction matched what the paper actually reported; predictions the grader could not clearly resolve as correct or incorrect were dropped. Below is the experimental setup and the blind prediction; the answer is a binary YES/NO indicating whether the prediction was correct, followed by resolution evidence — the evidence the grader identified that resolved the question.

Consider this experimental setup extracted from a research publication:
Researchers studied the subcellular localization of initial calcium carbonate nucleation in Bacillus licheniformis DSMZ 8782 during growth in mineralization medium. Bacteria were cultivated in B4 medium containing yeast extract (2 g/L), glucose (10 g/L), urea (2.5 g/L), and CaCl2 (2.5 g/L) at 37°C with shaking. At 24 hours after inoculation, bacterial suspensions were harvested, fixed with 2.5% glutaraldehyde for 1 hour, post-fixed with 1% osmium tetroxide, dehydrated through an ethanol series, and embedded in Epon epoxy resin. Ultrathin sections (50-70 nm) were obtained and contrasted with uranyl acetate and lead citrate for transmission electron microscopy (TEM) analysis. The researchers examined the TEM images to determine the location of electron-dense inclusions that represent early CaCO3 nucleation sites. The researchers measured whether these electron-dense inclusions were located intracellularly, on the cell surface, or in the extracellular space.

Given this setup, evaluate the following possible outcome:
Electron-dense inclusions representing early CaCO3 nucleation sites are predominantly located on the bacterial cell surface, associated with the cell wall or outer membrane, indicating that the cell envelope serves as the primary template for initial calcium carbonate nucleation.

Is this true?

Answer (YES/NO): NO